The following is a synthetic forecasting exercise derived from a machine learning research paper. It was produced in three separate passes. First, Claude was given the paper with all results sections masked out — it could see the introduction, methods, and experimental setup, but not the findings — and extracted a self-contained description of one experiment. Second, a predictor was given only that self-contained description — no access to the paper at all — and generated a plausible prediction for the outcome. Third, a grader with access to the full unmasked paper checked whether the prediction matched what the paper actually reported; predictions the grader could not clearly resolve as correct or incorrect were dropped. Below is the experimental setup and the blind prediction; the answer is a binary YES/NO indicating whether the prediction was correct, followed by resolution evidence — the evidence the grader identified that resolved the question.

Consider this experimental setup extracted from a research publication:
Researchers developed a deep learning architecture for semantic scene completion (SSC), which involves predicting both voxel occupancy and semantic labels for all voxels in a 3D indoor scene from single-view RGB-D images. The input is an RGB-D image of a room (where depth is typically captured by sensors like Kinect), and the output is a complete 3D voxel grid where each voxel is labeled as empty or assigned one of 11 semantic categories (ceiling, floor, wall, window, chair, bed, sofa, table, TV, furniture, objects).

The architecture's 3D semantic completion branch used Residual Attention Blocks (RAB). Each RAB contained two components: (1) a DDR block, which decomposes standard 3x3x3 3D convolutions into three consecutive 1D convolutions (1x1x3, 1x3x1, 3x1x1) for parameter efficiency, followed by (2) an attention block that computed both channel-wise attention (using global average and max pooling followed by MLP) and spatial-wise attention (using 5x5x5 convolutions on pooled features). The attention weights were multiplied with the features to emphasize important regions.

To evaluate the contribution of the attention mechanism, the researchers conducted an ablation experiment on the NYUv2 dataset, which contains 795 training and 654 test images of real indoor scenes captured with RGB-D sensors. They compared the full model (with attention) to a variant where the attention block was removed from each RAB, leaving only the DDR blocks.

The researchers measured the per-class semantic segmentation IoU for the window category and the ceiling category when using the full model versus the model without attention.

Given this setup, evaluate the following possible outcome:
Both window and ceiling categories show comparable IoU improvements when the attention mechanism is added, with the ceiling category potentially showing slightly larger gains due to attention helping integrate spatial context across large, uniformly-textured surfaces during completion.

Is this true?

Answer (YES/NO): NO